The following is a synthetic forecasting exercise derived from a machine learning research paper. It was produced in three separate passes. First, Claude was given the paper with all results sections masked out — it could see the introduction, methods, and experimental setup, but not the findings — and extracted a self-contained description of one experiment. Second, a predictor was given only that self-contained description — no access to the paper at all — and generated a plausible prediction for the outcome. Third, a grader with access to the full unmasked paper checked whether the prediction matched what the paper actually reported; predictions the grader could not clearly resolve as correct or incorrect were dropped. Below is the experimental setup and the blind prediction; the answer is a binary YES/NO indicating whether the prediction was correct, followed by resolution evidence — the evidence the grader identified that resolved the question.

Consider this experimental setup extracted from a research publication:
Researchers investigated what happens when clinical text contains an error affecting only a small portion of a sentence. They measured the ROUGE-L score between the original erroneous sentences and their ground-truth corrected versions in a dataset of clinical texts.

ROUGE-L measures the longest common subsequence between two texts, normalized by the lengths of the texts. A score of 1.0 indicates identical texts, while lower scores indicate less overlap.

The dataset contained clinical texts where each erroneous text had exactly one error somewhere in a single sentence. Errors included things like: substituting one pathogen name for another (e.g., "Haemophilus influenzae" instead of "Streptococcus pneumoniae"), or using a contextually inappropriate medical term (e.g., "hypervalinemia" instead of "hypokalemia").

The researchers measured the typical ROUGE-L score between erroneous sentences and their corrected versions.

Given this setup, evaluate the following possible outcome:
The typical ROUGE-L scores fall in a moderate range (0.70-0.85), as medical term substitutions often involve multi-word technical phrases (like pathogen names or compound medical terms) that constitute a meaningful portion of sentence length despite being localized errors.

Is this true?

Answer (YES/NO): NO